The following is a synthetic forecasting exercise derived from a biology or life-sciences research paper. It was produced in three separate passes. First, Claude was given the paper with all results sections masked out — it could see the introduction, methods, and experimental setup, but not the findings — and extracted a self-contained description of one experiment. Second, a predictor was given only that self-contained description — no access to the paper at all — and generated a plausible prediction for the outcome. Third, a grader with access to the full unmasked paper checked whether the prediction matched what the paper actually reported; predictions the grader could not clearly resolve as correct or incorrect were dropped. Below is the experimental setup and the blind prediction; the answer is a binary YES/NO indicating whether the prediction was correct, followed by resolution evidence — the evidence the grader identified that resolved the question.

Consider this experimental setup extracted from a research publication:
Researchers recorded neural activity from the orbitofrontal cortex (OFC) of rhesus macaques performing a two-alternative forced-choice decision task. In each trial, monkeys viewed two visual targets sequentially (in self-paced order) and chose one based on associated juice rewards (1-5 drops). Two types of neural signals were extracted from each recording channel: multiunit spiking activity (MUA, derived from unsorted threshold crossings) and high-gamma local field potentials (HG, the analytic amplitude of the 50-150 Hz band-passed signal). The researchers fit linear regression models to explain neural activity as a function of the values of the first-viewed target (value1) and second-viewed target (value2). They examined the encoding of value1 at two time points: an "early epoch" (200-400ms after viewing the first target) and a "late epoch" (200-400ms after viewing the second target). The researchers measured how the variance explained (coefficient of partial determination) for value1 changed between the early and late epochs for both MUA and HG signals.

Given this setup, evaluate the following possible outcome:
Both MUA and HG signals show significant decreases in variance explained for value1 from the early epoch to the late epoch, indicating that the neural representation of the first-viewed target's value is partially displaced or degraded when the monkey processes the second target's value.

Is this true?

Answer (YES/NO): NO